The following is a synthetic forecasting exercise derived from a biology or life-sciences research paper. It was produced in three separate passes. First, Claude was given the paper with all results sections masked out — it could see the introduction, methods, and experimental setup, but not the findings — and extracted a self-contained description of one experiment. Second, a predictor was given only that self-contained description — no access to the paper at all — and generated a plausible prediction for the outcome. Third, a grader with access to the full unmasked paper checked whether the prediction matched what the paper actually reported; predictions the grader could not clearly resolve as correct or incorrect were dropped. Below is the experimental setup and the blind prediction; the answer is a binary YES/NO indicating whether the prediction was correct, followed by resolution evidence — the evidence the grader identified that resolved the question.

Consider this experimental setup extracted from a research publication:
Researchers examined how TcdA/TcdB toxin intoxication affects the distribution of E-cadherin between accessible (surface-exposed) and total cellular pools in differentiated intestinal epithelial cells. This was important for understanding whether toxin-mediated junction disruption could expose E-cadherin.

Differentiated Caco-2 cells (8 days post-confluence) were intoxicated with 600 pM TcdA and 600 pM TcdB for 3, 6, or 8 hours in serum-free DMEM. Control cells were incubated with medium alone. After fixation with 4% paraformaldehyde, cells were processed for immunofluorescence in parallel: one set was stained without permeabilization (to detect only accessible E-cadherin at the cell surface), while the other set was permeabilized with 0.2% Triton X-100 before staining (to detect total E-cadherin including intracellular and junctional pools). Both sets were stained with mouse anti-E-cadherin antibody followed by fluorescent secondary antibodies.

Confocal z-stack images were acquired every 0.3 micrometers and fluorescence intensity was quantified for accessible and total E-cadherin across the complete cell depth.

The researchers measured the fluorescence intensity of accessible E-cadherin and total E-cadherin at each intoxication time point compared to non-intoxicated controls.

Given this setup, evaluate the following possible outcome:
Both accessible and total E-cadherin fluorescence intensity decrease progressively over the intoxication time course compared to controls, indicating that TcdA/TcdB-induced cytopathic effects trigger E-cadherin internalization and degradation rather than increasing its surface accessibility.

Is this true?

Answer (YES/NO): NO